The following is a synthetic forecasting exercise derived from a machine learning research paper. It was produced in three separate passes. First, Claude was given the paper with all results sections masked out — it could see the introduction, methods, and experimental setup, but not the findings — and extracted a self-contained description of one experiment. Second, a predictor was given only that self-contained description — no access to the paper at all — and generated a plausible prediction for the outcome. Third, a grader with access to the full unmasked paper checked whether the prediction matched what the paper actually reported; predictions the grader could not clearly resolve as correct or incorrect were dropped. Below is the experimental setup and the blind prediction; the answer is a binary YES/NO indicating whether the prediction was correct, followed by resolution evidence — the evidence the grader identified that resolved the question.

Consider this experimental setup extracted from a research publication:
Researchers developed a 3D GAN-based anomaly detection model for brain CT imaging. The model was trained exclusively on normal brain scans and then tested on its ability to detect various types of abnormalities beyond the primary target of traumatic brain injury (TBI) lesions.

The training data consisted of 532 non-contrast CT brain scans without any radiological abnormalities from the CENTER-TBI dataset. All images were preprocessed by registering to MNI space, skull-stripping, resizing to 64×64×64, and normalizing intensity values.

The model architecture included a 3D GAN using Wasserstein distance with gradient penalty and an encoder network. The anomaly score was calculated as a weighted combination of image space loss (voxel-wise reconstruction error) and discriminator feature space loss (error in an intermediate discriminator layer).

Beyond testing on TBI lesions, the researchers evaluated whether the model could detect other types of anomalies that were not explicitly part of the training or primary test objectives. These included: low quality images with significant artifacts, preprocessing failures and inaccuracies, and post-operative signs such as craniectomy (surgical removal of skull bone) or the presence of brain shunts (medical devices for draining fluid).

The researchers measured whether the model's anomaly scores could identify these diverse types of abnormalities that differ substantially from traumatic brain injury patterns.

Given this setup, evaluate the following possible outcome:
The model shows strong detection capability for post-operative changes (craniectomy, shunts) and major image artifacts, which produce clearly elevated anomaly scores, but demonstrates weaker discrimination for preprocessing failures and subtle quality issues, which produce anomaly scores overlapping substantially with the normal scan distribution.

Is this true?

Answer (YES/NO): NO